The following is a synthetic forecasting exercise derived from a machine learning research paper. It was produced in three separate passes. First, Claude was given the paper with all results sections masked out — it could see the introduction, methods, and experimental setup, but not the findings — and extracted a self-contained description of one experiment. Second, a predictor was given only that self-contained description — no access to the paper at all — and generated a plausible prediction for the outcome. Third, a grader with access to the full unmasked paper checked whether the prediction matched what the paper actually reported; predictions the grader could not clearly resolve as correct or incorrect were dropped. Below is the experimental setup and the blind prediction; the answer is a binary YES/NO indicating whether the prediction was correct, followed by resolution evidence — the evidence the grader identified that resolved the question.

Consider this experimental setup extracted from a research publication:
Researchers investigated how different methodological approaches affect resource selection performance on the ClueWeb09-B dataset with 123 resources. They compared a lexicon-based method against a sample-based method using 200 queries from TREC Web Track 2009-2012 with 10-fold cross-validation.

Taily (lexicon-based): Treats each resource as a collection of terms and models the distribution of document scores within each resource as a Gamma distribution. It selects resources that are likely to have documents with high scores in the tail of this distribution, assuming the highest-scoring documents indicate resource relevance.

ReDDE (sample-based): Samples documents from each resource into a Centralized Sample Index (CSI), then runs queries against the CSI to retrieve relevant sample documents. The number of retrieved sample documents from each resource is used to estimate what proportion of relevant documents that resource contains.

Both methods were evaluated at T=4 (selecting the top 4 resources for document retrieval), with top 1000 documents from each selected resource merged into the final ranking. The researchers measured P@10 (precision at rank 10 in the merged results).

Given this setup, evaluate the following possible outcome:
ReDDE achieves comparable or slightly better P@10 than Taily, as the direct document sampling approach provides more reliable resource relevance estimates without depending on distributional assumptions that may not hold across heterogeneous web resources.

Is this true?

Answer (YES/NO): YES